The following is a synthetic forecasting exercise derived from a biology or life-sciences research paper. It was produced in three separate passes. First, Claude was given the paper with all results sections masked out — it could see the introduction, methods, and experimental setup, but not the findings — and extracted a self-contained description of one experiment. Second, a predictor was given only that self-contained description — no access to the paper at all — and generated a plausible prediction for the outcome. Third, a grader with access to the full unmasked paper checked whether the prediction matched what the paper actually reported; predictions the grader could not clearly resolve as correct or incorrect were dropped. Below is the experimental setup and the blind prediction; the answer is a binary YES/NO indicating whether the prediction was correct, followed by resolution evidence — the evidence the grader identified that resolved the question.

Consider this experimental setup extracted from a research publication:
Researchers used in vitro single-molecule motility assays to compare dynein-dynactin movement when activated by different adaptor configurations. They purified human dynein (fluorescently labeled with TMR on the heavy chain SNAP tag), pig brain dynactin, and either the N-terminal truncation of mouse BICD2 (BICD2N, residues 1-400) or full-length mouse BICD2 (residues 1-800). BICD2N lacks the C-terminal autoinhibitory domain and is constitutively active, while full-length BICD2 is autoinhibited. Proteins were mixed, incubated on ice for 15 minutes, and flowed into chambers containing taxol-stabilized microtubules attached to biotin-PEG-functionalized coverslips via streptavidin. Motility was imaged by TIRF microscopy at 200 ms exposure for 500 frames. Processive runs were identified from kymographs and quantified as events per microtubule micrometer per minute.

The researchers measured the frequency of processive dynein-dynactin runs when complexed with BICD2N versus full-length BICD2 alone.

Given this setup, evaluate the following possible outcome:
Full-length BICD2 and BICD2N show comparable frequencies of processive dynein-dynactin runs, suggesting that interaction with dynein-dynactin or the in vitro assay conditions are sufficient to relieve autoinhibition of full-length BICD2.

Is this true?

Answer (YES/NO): NO